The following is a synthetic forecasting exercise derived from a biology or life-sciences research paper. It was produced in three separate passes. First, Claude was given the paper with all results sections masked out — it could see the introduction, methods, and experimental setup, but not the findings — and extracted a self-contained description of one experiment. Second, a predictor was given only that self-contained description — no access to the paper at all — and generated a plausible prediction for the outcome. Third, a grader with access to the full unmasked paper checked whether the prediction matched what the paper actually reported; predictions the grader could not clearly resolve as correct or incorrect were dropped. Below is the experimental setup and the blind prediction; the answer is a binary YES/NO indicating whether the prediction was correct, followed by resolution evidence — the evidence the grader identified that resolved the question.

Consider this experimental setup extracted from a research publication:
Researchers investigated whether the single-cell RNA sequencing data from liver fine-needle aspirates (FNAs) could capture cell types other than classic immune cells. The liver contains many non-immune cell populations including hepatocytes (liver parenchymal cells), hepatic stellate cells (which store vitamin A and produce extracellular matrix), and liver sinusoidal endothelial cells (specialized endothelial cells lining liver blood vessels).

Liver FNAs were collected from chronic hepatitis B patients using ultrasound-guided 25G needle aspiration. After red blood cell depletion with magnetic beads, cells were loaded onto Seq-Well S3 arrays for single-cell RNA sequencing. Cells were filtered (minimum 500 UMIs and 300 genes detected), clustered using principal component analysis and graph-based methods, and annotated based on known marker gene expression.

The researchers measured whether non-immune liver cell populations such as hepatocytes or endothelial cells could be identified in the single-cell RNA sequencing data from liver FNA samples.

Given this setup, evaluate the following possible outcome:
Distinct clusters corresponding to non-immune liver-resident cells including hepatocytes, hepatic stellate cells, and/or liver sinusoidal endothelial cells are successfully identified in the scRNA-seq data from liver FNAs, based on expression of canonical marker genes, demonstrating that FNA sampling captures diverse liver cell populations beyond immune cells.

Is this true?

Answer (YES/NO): NO